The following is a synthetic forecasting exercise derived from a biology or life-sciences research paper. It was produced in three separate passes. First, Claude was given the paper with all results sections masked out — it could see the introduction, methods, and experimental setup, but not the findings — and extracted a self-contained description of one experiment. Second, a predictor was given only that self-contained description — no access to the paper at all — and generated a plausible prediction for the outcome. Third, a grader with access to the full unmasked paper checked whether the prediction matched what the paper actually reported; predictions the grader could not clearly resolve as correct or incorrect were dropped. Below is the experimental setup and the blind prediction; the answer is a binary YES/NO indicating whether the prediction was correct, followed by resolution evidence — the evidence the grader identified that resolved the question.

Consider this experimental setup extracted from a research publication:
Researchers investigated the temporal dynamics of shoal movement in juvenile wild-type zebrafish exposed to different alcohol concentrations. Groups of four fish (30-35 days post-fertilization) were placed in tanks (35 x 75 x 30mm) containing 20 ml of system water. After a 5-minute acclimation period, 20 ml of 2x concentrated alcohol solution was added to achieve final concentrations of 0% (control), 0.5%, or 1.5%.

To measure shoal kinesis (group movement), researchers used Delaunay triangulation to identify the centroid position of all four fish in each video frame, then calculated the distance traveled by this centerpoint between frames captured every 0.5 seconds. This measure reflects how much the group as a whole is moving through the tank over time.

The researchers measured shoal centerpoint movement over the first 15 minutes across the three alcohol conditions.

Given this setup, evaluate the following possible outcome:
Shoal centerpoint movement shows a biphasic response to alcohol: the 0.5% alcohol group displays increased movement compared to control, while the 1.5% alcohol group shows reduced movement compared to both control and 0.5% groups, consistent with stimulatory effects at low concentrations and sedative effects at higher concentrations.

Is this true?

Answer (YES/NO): NO